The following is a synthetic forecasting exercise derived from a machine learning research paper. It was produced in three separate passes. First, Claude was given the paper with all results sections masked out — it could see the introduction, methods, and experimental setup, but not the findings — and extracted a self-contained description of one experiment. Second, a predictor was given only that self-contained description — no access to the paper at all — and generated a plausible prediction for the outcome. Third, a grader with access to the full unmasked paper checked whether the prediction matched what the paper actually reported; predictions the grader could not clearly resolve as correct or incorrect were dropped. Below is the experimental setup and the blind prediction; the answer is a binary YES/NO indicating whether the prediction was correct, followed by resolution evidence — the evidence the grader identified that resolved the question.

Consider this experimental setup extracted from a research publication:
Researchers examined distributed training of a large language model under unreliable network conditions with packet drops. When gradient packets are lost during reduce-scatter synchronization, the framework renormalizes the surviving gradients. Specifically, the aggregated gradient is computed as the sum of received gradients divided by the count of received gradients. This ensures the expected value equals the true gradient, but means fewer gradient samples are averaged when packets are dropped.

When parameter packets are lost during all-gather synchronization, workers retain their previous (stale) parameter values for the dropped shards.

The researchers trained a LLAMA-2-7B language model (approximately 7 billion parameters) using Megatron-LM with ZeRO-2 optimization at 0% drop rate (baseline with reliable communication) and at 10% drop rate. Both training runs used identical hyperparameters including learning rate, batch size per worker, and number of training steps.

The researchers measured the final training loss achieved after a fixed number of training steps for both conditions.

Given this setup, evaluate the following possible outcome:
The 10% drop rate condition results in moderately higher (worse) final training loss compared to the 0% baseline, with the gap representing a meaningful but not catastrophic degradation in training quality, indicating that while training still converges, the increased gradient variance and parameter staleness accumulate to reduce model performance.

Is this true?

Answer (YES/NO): NO